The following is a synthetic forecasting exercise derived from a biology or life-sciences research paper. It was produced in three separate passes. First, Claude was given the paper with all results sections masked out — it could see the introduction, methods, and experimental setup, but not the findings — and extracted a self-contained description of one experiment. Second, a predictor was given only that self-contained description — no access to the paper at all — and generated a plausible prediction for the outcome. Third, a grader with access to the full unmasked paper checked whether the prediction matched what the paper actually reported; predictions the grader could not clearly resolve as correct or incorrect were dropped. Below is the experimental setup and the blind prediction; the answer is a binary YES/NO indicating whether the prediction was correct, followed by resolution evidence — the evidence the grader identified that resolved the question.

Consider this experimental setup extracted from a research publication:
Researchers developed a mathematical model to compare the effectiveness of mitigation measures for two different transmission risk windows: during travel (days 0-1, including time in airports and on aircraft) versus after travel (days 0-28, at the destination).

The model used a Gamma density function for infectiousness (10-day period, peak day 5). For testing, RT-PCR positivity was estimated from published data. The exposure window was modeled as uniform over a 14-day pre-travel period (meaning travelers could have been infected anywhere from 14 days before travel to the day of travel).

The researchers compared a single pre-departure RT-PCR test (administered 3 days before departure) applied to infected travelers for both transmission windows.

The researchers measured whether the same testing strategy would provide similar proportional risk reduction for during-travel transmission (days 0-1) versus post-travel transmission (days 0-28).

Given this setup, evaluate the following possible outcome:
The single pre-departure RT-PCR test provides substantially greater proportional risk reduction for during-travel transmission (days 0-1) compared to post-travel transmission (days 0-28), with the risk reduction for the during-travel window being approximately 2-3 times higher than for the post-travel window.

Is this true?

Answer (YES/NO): NO